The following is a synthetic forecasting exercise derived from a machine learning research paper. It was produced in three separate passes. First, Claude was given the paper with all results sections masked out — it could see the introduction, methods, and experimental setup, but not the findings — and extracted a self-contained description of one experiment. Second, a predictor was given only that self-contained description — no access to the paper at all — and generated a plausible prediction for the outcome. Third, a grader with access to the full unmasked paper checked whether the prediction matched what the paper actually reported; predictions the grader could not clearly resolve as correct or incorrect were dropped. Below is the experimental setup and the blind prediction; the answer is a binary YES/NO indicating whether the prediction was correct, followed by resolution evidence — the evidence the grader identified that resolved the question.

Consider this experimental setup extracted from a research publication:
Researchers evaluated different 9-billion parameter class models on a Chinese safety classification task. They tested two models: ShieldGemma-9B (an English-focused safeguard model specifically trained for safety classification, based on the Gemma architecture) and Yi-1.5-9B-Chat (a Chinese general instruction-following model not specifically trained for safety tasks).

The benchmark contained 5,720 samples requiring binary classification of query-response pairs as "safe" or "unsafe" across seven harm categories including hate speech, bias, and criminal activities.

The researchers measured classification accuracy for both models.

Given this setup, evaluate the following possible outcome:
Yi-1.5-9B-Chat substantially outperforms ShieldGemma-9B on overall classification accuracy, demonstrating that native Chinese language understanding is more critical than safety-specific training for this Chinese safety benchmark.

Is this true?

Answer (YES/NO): YES